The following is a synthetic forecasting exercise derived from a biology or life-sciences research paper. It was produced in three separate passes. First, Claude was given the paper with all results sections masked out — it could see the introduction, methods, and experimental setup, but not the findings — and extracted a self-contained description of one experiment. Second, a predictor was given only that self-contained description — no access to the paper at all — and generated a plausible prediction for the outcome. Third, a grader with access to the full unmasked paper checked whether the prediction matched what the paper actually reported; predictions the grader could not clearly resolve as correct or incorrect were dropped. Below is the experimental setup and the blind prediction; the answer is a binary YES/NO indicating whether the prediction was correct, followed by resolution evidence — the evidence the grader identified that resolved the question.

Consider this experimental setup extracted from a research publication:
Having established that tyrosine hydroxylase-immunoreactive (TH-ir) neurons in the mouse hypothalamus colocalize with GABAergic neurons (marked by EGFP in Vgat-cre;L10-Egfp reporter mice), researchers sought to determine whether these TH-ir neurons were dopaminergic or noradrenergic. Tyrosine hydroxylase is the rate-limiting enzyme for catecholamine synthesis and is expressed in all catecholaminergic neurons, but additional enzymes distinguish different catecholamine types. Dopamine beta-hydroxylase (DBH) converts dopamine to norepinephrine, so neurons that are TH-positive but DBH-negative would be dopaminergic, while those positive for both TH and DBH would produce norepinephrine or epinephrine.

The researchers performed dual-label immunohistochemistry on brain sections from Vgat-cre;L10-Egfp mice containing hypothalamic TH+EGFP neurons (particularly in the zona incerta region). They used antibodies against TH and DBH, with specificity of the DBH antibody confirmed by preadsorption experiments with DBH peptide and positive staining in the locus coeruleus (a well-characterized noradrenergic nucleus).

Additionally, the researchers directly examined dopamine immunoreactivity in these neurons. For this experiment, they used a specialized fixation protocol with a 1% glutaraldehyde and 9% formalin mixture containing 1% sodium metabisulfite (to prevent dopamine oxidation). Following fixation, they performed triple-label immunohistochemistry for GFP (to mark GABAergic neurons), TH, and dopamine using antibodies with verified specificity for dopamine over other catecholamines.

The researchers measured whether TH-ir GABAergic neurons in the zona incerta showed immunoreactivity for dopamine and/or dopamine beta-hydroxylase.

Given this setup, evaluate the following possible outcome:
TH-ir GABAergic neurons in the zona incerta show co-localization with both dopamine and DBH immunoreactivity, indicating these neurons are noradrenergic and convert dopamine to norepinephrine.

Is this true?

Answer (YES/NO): NO